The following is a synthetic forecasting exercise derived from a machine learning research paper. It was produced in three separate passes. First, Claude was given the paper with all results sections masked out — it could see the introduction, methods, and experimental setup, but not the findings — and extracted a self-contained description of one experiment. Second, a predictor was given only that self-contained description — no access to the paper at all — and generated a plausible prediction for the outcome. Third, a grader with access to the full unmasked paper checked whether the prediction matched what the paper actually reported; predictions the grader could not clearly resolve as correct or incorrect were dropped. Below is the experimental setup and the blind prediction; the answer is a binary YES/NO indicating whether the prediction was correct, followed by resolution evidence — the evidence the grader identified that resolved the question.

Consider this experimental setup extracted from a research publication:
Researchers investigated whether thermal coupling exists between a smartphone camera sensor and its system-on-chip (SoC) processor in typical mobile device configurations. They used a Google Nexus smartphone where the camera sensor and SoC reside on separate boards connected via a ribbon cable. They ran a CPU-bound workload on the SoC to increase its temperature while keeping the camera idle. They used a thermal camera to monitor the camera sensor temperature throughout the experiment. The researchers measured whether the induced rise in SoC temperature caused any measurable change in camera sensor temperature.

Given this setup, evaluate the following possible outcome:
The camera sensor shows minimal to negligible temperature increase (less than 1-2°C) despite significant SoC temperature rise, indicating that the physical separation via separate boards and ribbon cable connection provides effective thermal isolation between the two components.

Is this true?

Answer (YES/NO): YES